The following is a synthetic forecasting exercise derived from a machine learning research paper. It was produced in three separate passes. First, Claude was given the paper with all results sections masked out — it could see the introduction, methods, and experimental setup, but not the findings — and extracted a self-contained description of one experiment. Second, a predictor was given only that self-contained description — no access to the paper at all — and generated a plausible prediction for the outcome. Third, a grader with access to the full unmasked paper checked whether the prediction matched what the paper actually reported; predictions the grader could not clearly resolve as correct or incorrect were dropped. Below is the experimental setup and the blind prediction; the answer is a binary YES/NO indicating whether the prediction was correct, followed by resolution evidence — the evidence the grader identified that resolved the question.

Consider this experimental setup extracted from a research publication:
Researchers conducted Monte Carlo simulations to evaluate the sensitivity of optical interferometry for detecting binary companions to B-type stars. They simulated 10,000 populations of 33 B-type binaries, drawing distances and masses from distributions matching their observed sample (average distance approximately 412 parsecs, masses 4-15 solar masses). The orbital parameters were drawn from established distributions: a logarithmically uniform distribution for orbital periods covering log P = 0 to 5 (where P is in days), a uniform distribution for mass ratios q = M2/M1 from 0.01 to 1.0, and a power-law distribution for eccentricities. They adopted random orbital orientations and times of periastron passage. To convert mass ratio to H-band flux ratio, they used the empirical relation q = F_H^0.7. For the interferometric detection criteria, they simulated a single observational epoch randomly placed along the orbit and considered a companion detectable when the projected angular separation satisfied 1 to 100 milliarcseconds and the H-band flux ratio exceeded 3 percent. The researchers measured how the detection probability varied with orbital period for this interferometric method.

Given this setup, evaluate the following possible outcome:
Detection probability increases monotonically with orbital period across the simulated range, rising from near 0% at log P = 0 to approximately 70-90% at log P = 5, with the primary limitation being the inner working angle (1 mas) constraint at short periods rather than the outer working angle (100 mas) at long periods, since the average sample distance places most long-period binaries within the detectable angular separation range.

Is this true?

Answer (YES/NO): NO